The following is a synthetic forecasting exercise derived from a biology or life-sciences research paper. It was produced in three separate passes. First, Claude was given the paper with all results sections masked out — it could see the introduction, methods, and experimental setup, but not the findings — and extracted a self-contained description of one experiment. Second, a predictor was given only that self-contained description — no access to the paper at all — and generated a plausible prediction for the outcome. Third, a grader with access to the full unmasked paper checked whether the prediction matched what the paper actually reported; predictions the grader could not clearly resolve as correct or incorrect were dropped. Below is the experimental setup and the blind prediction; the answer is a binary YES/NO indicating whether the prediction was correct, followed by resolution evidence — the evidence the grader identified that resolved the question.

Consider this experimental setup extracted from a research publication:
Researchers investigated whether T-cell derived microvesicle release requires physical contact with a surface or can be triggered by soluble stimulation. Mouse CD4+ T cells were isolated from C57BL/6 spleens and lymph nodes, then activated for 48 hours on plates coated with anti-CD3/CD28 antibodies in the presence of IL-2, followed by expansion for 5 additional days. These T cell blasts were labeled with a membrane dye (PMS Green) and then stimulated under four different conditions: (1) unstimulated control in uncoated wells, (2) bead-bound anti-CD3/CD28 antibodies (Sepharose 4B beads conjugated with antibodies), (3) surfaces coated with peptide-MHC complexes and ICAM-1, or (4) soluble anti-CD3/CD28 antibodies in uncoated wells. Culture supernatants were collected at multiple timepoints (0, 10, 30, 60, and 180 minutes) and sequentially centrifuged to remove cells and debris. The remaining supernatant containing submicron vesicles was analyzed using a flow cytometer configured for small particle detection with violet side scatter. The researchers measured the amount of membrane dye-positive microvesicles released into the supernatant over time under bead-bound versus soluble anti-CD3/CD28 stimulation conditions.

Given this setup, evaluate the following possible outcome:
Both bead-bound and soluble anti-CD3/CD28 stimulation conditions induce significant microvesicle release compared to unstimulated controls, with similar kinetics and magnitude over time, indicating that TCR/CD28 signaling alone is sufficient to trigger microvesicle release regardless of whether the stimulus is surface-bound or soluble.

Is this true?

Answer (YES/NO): NO